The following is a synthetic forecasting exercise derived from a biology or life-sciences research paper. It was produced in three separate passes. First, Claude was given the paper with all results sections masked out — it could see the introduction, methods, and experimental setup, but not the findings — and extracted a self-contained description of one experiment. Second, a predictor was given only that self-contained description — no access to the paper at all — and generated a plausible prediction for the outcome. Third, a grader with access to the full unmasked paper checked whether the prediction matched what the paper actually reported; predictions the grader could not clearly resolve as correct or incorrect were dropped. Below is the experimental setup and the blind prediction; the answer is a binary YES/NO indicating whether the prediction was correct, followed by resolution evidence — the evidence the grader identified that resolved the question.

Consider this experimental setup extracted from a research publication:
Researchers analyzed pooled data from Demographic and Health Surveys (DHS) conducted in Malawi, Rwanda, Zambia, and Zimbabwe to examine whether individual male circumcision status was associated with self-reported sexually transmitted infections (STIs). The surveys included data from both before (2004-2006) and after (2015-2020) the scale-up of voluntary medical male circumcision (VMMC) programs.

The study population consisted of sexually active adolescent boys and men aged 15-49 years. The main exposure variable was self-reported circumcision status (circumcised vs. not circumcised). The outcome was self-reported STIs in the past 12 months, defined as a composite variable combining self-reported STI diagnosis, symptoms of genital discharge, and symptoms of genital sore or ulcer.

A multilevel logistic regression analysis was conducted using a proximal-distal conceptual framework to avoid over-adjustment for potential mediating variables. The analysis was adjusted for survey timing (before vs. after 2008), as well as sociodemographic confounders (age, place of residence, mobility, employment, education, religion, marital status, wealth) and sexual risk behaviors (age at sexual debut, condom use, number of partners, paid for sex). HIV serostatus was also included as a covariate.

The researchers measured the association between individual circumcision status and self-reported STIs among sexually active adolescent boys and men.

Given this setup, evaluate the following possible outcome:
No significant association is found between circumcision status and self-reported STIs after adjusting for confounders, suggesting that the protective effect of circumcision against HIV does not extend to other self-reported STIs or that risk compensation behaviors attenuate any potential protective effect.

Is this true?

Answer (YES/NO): YES